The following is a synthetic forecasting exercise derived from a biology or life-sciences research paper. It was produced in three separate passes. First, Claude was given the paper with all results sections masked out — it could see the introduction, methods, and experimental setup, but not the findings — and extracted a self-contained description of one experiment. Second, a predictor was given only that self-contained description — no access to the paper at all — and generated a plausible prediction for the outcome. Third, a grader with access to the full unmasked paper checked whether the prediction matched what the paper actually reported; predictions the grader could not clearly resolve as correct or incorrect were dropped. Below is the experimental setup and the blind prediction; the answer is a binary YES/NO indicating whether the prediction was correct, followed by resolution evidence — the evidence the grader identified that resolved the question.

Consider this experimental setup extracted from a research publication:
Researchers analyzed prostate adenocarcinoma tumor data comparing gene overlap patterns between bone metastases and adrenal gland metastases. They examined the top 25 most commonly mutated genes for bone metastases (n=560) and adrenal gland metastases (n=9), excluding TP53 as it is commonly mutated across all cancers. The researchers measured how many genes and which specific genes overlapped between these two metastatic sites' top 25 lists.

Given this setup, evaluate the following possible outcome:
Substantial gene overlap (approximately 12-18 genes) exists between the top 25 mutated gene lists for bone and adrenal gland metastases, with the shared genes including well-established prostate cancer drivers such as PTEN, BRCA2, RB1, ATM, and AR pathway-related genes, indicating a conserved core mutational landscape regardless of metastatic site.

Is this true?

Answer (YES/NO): NO